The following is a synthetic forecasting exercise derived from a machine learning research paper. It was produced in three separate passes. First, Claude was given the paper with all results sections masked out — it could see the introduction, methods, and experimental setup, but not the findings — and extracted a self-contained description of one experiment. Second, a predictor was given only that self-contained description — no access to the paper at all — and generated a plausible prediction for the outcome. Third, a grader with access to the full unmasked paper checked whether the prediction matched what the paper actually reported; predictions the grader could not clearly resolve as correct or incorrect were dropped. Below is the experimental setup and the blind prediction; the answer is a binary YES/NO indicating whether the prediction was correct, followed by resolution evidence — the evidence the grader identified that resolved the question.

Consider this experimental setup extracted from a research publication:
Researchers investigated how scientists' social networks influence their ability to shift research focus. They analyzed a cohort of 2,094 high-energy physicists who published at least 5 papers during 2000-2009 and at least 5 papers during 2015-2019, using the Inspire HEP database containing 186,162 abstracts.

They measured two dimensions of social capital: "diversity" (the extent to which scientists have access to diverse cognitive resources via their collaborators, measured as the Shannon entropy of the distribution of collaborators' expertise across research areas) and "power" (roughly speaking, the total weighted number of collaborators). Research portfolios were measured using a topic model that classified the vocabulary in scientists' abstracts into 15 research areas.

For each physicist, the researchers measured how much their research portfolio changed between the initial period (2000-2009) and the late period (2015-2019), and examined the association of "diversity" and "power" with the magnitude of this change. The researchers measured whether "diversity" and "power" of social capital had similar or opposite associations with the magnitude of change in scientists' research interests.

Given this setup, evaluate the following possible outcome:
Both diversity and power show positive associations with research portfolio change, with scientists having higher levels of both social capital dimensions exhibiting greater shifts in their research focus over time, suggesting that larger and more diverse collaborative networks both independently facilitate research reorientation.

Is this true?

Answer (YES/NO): NO